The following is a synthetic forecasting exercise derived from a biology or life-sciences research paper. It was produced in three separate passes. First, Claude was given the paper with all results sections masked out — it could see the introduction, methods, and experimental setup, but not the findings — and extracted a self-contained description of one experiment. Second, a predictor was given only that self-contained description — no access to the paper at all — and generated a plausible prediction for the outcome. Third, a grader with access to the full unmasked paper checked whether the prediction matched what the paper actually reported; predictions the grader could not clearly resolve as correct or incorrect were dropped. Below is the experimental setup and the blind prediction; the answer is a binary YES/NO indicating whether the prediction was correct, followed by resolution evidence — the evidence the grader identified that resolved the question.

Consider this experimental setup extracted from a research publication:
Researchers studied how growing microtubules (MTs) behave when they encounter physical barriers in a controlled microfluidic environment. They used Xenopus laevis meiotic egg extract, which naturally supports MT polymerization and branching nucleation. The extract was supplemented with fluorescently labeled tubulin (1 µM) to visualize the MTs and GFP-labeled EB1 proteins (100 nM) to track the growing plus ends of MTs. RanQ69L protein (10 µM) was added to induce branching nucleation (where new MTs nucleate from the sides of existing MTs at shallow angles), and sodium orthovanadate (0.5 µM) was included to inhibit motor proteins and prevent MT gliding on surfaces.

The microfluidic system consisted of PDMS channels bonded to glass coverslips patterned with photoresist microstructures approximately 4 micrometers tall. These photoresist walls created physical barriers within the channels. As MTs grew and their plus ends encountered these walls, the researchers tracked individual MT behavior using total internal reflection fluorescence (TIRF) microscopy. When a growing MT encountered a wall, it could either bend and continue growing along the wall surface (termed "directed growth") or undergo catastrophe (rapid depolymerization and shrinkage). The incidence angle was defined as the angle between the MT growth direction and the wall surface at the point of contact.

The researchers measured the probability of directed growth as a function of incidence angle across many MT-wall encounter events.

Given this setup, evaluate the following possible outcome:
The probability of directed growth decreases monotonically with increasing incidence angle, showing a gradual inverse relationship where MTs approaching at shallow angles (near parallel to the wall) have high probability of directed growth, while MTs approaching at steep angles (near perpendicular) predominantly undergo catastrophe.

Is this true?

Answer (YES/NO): NO